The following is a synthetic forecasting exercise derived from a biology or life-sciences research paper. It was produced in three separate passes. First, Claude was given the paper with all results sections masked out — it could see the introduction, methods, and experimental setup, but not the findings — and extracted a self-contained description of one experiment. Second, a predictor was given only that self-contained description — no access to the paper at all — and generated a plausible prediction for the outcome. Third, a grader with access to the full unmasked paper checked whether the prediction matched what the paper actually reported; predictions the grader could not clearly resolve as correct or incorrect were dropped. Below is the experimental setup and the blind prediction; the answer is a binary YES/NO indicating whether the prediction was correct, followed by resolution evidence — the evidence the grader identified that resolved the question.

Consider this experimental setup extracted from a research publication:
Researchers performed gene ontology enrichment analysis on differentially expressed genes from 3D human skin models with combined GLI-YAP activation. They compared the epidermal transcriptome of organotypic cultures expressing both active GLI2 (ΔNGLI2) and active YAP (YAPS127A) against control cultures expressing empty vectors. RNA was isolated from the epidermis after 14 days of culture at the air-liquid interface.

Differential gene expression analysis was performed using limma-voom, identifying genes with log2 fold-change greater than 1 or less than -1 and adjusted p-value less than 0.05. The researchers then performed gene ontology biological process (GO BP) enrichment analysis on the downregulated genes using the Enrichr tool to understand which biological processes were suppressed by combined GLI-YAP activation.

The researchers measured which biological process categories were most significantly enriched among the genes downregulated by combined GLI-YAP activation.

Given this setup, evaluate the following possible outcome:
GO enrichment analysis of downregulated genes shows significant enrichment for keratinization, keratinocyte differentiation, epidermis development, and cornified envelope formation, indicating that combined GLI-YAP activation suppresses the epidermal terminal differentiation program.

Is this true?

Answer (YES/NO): NO